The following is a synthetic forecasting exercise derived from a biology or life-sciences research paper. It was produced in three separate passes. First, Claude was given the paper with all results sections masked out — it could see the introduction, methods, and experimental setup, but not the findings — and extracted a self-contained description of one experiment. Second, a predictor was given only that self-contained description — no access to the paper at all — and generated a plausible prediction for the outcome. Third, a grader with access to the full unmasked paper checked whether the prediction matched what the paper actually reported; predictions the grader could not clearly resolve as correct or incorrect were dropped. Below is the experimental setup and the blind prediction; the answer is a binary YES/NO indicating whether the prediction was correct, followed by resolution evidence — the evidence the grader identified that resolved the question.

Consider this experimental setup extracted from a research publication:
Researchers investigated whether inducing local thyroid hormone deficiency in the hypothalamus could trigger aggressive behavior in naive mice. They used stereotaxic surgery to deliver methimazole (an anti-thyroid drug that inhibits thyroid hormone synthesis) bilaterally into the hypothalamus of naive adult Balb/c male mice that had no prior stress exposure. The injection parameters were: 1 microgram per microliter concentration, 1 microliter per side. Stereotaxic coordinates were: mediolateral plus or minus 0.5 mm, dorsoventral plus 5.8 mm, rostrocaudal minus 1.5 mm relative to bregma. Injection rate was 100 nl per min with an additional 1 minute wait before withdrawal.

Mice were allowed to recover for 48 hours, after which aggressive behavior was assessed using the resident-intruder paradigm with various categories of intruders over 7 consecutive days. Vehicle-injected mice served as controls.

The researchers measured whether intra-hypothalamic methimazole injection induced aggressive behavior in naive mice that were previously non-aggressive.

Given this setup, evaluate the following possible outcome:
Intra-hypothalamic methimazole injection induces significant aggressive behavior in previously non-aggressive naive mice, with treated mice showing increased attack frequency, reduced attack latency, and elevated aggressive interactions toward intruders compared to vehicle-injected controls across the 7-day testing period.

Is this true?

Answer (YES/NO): YES